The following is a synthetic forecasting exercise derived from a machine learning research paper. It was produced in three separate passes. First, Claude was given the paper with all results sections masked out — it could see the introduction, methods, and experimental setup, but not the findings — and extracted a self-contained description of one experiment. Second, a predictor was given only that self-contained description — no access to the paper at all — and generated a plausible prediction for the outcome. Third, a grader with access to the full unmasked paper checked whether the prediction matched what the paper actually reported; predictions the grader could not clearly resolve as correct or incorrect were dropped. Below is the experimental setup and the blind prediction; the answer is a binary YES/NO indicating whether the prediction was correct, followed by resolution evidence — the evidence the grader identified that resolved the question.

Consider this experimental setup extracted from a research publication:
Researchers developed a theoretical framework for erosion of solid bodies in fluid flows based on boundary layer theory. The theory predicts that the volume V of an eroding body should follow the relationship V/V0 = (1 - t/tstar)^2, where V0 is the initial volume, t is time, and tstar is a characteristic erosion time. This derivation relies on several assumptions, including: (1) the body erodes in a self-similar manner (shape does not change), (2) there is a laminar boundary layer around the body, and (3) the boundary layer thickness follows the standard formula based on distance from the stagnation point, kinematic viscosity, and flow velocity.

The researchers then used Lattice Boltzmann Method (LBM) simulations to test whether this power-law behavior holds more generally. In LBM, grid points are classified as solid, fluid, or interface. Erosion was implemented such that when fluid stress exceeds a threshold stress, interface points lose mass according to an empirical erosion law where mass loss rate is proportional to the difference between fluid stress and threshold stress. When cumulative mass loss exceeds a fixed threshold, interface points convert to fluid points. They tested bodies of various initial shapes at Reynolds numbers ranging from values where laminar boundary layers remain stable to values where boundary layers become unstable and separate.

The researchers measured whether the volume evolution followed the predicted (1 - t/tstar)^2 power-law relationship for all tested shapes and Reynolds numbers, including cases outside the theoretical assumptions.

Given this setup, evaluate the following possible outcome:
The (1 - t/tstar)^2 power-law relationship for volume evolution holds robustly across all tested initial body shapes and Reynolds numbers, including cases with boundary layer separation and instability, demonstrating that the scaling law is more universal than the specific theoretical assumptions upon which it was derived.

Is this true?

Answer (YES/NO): YES